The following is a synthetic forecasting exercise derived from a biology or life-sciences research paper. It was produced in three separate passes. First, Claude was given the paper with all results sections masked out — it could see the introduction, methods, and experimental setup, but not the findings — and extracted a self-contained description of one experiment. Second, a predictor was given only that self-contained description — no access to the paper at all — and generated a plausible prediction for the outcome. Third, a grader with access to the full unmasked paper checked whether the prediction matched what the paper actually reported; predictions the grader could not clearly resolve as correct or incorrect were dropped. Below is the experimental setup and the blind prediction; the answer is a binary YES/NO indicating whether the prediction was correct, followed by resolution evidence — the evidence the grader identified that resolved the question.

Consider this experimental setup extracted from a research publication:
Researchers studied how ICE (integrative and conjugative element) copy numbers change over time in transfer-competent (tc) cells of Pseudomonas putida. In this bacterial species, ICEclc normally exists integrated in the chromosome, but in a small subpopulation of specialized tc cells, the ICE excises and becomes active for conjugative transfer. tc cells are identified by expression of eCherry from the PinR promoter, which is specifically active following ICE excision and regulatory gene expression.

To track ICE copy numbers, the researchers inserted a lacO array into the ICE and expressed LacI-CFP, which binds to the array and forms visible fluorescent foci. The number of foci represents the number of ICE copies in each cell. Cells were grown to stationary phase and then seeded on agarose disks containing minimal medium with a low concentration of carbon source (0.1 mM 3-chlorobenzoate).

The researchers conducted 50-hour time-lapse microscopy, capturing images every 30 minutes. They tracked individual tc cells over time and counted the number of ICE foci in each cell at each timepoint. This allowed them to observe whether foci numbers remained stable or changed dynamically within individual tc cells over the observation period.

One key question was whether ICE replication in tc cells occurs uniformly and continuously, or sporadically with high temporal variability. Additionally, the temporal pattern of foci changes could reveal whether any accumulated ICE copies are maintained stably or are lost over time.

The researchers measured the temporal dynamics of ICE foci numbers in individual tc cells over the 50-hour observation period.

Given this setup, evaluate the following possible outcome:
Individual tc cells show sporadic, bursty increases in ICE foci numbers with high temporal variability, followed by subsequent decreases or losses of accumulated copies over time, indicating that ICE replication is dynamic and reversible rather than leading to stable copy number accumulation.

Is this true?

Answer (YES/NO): YES